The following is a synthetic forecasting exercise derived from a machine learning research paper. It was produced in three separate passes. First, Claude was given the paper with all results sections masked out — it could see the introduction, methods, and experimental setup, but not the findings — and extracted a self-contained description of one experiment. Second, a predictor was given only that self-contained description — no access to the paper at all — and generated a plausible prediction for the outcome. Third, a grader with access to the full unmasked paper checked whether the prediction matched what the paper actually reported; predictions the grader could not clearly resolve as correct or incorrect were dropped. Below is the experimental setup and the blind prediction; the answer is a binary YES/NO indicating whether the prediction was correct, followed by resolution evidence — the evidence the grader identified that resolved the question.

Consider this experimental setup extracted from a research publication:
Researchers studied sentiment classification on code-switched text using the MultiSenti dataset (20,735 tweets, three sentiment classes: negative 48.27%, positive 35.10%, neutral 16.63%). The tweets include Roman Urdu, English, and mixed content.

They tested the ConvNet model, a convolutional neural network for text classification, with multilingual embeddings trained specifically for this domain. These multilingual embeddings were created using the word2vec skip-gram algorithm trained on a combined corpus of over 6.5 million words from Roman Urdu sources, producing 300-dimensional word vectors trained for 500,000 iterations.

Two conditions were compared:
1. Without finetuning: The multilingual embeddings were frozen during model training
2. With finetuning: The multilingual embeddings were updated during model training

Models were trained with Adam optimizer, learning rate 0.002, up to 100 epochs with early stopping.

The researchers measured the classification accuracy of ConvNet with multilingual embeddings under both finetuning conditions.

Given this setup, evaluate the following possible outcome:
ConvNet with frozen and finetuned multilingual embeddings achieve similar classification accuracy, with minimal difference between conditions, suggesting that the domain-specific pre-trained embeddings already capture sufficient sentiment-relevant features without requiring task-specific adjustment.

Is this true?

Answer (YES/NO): YES